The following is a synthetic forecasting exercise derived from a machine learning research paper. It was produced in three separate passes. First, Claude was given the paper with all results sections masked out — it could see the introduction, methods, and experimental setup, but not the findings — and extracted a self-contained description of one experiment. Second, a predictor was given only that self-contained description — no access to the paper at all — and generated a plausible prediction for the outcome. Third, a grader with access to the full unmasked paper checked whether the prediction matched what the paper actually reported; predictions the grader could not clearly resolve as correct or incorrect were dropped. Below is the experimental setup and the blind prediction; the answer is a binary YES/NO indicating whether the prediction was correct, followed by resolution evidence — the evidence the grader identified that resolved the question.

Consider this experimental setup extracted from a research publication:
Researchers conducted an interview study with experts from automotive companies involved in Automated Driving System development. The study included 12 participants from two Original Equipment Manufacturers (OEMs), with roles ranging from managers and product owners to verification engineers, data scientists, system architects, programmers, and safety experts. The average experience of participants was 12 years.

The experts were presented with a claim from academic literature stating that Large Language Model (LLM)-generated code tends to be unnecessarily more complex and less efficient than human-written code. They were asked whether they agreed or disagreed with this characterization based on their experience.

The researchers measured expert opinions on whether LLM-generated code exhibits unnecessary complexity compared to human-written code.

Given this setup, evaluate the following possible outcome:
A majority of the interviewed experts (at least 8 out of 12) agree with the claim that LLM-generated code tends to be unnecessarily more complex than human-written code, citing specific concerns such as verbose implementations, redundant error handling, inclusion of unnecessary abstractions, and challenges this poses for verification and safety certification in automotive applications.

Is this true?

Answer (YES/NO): NO